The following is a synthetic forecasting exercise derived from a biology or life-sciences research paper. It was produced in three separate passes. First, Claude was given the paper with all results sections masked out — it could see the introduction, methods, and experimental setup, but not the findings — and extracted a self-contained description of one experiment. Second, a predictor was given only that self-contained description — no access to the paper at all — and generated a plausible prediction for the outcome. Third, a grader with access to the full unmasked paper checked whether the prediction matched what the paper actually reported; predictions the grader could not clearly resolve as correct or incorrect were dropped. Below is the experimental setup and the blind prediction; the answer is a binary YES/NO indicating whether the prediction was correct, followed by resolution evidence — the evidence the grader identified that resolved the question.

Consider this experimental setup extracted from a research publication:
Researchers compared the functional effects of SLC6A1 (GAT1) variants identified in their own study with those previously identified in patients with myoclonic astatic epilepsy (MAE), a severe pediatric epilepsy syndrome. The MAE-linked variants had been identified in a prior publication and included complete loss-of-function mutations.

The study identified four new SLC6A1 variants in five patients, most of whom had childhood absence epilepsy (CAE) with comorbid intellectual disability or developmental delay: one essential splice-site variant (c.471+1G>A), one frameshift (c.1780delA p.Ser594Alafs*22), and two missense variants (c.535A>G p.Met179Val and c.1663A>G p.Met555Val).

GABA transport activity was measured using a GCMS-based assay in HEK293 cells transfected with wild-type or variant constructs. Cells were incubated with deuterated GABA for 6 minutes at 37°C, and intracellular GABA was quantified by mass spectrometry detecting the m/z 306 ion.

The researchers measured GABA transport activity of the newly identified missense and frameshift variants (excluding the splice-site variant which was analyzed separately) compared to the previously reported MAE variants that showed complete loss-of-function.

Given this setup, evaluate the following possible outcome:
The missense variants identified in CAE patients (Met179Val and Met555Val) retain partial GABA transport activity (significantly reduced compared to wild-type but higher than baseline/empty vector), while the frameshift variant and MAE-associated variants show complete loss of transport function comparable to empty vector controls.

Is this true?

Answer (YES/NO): NO